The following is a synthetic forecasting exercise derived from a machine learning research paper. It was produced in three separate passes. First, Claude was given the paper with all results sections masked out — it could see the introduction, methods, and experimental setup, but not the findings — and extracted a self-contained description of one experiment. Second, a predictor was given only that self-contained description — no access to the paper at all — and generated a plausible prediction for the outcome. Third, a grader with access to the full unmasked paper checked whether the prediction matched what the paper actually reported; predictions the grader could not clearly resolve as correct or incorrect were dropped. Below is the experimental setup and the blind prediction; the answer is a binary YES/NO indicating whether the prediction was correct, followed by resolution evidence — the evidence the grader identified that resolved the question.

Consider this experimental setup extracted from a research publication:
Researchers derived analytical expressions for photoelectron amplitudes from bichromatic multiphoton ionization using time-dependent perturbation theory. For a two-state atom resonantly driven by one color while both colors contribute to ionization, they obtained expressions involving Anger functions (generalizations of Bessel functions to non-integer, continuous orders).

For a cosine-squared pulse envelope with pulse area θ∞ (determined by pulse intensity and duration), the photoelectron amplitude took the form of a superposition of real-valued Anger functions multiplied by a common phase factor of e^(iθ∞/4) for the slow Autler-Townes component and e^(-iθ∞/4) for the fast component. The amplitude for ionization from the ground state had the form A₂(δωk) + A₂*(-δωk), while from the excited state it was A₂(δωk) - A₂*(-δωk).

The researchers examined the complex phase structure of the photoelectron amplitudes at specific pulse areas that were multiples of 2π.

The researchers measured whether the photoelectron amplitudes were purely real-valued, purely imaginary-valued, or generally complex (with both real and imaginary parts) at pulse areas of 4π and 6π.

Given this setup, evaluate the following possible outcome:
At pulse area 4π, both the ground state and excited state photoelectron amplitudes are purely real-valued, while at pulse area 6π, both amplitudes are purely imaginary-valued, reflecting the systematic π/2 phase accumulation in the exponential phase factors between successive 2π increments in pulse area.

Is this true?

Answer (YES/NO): YES